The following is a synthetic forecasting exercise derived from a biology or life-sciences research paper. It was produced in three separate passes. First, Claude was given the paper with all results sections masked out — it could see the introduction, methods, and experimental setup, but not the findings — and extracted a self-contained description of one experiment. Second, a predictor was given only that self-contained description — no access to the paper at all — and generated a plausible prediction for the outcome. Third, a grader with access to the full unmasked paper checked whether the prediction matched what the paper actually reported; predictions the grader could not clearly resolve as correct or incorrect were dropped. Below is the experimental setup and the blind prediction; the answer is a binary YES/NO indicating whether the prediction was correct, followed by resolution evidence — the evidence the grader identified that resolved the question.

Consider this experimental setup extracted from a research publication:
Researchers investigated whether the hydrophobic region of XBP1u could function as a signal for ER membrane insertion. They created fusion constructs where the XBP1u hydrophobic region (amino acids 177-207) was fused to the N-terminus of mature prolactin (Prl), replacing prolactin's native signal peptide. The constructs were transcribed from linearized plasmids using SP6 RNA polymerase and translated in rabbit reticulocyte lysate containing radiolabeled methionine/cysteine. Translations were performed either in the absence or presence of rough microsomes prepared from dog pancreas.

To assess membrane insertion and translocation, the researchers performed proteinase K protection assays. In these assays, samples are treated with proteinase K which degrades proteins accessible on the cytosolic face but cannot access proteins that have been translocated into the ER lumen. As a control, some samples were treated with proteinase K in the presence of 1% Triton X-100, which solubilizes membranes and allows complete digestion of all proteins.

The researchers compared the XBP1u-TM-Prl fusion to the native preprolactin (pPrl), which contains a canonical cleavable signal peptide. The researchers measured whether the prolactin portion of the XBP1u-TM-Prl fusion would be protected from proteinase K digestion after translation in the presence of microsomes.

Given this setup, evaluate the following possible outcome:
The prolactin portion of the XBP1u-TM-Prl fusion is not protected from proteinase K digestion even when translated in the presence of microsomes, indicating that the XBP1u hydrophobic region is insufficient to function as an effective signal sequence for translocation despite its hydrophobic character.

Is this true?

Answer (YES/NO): NO